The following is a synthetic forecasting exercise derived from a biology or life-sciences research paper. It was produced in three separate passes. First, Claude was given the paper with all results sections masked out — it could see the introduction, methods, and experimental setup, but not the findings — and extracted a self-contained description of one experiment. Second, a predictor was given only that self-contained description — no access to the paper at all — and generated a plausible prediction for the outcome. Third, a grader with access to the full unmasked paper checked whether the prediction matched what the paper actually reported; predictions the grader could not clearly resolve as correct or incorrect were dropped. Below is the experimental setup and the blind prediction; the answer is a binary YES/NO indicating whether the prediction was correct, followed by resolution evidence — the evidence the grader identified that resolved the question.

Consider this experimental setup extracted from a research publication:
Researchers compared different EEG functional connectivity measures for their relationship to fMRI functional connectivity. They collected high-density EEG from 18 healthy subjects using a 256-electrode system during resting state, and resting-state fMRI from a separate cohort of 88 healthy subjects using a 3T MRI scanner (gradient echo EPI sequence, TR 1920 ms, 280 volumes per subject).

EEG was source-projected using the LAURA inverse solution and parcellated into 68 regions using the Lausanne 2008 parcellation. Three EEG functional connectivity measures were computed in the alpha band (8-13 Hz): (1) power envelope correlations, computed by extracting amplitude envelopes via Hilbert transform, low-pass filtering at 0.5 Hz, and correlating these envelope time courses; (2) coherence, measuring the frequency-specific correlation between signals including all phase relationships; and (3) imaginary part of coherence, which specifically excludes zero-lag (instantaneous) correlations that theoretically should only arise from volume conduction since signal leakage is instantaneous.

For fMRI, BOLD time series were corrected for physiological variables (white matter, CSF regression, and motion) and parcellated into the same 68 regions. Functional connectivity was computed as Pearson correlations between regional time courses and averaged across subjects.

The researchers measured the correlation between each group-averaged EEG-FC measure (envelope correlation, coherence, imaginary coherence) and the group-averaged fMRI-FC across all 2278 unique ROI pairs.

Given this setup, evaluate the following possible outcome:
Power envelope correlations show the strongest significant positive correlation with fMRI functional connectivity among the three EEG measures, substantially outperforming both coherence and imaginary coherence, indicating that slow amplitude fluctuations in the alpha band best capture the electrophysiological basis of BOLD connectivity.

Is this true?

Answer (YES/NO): NO